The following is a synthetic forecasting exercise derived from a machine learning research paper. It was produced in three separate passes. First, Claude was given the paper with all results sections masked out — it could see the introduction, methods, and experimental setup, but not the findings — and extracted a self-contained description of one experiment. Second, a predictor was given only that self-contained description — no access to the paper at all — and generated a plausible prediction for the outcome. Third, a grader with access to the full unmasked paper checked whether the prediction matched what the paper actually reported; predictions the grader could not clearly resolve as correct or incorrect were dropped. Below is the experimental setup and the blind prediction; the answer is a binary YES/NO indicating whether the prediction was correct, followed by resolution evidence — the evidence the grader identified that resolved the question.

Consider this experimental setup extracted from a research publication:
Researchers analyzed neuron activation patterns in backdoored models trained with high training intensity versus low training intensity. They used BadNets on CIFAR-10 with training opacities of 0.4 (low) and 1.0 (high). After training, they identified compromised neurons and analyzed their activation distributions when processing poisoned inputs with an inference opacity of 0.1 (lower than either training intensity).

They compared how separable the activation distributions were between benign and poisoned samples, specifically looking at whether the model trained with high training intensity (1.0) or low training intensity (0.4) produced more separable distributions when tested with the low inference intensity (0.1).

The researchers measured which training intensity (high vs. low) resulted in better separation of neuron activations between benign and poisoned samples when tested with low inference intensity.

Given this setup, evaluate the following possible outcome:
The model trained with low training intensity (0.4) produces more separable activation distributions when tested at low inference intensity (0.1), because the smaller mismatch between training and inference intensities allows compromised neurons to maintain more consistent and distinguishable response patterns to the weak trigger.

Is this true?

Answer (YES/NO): YES